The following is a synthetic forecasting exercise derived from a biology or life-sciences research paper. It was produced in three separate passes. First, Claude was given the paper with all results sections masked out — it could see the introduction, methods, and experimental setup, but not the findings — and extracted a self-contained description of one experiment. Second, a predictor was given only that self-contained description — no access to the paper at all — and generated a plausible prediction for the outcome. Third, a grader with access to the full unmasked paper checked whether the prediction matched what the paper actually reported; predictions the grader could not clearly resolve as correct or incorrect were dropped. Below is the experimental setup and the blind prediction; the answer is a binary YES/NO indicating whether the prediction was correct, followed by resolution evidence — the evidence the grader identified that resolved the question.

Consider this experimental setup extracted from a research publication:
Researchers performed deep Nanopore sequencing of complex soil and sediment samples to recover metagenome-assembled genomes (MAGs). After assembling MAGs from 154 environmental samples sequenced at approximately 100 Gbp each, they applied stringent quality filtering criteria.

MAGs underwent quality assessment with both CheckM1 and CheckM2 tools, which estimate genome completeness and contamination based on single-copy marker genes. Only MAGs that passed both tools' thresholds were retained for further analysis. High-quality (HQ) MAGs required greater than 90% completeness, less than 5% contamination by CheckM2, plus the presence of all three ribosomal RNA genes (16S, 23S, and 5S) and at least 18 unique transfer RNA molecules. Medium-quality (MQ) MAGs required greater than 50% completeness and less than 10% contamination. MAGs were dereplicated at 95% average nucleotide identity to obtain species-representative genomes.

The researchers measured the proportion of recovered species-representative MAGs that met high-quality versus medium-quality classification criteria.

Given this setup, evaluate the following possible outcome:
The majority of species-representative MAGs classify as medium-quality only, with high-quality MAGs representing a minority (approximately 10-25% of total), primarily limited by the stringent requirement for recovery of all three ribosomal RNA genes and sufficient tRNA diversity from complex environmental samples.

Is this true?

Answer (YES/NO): NO